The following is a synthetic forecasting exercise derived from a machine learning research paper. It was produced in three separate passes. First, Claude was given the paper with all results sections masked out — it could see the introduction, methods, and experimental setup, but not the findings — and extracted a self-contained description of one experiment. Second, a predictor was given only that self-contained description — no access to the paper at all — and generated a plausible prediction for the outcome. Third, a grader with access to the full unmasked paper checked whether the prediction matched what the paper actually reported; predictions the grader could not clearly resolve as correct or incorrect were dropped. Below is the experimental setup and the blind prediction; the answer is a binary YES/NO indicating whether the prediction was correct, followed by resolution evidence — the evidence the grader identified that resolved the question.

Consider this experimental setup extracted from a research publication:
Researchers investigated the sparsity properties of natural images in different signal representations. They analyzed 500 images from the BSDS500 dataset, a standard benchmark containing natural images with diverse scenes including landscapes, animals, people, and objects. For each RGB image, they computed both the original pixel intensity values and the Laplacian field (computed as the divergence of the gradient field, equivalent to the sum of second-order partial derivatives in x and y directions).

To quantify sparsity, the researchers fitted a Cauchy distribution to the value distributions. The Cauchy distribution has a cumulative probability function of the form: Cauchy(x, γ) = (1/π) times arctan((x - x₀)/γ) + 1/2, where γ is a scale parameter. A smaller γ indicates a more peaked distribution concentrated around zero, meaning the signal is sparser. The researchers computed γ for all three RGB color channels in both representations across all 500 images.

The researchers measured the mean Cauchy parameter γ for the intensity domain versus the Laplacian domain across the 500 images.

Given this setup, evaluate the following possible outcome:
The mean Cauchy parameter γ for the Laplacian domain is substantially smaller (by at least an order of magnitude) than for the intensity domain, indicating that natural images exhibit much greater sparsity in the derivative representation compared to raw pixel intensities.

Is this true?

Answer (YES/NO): YES